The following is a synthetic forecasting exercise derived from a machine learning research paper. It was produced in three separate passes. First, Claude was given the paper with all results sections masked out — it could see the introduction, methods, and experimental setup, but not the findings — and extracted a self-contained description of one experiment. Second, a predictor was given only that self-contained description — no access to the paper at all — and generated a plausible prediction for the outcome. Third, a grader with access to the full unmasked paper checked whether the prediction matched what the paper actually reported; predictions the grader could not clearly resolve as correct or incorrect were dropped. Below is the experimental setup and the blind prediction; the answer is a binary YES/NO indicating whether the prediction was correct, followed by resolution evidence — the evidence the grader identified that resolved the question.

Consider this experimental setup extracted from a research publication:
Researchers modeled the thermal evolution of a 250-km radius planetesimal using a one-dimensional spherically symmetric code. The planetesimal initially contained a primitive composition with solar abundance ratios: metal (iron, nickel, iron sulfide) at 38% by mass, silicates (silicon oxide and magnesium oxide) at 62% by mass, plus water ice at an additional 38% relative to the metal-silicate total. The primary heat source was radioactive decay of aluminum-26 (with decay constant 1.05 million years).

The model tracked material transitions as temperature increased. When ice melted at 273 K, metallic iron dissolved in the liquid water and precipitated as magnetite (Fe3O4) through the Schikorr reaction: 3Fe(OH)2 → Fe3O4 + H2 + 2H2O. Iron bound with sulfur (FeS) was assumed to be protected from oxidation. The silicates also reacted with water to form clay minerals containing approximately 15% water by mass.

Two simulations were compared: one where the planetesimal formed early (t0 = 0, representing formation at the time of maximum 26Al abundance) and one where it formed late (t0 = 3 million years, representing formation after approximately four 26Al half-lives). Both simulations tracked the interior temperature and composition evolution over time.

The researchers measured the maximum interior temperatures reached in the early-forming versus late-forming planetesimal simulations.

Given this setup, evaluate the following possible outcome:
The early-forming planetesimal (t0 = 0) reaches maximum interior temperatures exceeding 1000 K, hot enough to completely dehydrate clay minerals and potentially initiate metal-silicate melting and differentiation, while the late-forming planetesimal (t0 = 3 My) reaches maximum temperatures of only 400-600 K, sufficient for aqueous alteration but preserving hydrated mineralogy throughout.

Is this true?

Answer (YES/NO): YES